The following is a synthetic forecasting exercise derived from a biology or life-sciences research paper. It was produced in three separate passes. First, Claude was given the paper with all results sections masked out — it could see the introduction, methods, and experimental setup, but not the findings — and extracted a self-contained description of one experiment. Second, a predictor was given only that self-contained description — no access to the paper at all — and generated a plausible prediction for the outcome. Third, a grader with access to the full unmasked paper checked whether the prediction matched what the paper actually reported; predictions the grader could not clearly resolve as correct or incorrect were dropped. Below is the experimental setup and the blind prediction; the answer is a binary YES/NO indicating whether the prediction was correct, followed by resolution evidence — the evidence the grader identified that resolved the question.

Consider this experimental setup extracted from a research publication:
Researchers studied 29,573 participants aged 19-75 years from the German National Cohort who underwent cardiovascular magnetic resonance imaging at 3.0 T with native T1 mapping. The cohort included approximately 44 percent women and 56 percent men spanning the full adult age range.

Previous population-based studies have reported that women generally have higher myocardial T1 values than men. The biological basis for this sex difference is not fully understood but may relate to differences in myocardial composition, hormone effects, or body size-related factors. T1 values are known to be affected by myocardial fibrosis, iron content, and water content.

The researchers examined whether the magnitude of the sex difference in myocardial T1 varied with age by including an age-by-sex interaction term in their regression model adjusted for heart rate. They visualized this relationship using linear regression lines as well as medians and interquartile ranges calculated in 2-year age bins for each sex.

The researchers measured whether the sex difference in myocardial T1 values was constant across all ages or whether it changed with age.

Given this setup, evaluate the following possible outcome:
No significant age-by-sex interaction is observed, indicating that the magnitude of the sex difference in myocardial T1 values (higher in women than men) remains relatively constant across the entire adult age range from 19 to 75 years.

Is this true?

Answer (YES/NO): NO